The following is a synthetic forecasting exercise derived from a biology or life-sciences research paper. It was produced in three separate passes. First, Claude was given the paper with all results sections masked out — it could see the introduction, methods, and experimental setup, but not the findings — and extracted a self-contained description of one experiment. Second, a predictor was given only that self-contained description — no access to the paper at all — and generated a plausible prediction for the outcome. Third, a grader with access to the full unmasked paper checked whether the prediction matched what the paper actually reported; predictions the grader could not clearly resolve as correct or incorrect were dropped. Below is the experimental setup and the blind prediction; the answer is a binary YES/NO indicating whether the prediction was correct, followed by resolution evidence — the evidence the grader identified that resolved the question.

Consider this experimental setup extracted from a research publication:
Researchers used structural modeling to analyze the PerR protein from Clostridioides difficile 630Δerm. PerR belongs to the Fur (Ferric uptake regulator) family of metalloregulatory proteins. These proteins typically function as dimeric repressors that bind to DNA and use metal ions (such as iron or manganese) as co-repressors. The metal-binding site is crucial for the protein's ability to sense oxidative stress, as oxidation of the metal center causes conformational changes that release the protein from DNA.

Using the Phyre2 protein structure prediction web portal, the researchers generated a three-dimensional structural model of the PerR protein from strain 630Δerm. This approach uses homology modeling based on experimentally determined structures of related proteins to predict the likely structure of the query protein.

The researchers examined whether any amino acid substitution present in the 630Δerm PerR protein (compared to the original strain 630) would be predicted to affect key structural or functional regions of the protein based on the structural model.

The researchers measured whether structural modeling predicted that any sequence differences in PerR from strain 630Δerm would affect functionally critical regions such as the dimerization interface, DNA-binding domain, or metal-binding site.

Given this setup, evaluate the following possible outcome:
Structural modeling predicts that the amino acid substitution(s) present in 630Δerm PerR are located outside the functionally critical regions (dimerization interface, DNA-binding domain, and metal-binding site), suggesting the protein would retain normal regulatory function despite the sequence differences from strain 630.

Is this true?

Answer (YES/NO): NO